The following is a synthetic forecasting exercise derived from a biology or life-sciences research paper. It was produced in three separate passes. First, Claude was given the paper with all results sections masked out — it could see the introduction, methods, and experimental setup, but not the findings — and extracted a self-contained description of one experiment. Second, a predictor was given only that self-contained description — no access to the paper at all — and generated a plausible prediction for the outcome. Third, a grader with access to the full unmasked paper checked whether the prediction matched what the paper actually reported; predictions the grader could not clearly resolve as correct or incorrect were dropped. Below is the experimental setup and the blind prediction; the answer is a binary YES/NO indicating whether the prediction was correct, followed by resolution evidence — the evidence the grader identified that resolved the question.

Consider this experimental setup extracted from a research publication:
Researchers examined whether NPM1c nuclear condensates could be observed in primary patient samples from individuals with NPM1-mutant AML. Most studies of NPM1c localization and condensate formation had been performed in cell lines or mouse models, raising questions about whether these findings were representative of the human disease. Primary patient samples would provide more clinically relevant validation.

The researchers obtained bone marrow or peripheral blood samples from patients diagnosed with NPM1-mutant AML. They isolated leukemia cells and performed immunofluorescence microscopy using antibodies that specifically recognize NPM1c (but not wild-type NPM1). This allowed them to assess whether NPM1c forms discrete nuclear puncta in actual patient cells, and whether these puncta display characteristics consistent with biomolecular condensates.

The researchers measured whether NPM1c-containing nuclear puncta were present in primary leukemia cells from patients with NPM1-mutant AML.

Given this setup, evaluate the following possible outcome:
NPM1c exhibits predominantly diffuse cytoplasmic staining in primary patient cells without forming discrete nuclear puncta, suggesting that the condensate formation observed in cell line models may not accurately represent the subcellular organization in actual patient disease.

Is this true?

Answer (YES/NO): NO